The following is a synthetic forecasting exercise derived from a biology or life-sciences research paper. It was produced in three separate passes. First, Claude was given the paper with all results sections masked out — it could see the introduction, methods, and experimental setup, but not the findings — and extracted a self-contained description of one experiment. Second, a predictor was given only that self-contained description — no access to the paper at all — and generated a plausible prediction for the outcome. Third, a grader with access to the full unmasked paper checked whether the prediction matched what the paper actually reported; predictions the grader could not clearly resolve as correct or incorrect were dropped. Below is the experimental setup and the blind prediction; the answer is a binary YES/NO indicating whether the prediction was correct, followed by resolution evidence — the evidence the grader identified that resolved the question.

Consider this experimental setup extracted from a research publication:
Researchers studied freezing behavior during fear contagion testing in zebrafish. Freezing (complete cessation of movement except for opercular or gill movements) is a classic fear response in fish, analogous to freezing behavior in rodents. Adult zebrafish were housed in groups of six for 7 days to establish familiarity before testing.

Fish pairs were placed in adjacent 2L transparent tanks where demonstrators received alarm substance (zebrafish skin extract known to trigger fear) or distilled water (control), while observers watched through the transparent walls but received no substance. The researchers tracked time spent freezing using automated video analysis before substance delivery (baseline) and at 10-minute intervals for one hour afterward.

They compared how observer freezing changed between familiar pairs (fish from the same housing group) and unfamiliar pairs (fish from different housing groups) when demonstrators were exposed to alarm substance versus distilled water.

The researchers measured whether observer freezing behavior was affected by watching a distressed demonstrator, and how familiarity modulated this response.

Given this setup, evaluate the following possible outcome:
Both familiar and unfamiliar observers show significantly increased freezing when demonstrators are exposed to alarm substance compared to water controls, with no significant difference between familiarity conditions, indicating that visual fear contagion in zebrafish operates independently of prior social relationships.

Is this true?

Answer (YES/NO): NO